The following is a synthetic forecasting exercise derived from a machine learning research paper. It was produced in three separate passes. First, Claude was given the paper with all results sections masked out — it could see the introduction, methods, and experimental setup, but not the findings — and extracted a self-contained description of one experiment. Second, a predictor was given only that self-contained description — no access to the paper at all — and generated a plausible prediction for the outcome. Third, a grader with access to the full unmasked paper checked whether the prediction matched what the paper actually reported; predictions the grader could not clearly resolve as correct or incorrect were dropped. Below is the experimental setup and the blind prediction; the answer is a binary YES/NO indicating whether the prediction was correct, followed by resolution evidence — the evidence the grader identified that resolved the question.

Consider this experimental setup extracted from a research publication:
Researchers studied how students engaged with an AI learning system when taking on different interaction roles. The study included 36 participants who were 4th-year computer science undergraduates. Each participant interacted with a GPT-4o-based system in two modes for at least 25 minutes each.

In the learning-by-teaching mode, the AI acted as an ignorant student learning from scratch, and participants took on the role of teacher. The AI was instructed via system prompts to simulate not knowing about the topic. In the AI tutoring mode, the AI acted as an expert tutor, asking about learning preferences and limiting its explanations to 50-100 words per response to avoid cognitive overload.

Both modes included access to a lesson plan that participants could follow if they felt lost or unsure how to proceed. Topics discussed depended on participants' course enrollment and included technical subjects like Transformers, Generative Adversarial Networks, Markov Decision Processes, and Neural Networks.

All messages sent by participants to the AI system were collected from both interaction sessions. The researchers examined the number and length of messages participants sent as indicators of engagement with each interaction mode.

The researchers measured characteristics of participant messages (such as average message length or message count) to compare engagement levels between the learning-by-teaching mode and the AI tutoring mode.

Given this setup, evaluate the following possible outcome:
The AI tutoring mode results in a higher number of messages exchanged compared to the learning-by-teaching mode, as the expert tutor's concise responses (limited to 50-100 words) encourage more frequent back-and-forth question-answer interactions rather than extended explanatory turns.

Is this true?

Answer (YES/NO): YES